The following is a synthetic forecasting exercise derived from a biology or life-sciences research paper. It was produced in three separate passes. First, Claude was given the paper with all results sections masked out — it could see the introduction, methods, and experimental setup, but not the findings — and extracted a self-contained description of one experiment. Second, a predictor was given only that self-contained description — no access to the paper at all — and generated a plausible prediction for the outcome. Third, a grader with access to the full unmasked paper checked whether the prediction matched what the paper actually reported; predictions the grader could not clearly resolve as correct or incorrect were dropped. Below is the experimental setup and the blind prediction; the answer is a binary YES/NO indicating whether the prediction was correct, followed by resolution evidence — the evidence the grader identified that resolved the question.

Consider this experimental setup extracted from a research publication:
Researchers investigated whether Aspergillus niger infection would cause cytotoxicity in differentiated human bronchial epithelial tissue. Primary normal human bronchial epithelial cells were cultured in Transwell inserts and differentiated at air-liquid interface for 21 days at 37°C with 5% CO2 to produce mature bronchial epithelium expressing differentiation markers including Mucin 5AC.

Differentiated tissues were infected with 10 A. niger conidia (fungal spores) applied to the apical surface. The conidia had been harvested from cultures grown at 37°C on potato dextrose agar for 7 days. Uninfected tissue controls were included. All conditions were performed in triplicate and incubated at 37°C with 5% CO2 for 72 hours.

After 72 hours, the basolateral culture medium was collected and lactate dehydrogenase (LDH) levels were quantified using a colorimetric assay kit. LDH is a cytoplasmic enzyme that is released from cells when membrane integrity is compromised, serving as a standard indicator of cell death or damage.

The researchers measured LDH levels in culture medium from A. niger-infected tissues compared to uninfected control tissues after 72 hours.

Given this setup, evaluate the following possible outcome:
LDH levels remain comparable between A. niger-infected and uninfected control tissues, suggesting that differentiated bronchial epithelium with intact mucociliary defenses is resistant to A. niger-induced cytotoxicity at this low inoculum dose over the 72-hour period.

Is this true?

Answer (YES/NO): NO